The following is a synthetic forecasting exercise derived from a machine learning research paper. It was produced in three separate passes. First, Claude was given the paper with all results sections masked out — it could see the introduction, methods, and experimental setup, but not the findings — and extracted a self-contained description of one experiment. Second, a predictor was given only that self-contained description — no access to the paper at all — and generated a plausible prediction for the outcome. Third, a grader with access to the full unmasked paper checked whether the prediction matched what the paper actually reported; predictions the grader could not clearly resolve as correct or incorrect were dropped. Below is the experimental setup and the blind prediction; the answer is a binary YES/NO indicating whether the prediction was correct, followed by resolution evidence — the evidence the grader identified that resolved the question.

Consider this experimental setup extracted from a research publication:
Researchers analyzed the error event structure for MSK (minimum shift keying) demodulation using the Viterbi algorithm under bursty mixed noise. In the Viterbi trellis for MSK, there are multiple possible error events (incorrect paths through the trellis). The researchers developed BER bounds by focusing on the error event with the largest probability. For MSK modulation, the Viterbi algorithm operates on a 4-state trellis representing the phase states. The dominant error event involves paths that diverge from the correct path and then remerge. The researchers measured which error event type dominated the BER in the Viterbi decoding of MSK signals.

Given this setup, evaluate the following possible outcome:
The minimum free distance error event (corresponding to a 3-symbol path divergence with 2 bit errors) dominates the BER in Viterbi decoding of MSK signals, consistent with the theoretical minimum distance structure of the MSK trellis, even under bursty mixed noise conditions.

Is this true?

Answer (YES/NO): NO